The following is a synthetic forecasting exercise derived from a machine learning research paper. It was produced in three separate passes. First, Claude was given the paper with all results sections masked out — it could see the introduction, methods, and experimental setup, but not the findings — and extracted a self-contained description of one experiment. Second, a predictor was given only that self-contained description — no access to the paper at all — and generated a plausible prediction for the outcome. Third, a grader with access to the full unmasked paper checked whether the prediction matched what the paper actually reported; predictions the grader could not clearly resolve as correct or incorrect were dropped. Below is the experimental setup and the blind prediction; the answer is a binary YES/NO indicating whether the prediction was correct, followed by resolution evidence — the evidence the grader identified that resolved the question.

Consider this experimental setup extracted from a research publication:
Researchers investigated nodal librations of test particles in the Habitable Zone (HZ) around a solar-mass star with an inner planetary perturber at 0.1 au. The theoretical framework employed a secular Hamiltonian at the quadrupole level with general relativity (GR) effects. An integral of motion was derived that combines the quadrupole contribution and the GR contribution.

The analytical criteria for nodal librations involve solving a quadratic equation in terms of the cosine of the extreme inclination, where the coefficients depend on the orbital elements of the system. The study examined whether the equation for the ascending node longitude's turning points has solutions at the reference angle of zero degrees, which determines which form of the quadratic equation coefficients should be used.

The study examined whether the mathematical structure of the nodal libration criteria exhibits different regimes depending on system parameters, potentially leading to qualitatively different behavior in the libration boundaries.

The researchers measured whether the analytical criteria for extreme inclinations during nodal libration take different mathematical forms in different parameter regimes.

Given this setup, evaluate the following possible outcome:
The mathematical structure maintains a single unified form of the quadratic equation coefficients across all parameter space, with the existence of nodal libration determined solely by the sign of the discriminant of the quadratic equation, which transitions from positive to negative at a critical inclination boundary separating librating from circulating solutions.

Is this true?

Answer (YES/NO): NO